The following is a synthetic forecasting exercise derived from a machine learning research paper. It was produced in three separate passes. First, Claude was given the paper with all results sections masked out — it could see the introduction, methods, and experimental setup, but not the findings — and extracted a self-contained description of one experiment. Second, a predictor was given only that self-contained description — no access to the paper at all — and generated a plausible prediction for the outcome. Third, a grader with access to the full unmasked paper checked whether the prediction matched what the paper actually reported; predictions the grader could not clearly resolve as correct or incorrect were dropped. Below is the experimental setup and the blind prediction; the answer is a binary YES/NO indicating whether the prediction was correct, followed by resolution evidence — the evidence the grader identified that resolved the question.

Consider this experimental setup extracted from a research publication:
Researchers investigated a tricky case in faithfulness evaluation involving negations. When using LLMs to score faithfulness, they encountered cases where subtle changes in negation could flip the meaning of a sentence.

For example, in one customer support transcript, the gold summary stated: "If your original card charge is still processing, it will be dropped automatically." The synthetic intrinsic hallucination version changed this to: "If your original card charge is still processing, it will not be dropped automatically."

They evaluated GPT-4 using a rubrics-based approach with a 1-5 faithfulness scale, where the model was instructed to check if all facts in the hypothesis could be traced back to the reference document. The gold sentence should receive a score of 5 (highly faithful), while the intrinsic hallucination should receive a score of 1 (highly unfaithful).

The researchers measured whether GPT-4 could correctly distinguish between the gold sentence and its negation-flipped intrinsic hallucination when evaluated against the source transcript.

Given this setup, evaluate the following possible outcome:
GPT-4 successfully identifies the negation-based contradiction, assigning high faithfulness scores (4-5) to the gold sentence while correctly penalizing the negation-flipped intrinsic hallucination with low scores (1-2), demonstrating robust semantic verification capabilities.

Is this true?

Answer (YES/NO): NO